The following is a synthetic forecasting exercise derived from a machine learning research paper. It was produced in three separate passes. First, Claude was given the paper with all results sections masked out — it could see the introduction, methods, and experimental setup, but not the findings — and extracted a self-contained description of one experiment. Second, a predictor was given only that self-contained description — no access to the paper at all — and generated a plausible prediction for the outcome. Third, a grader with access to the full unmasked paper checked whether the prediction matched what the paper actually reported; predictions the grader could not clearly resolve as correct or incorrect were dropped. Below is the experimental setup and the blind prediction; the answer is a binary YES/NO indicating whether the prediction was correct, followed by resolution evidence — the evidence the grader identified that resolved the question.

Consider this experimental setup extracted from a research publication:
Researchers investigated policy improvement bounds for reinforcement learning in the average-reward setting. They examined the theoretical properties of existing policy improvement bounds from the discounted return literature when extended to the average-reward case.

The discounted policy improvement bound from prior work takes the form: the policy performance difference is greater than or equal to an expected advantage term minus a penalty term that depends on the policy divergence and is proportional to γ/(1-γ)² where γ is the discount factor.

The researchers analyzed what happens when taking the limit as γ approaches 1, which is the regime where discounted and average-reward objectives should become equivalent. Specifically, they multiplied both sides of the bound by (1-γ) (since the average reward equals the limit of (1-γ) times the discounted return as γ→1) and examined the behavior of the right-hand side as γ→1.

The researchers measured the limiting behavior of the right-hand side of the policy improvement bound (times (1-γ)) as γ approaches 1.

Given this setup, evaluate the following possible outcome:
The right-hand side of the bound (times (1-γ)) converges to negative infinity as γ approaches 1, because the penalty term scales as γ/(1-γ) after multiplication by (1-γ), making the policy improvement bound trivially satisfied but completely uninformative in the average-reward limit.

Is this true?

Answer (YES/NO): YES